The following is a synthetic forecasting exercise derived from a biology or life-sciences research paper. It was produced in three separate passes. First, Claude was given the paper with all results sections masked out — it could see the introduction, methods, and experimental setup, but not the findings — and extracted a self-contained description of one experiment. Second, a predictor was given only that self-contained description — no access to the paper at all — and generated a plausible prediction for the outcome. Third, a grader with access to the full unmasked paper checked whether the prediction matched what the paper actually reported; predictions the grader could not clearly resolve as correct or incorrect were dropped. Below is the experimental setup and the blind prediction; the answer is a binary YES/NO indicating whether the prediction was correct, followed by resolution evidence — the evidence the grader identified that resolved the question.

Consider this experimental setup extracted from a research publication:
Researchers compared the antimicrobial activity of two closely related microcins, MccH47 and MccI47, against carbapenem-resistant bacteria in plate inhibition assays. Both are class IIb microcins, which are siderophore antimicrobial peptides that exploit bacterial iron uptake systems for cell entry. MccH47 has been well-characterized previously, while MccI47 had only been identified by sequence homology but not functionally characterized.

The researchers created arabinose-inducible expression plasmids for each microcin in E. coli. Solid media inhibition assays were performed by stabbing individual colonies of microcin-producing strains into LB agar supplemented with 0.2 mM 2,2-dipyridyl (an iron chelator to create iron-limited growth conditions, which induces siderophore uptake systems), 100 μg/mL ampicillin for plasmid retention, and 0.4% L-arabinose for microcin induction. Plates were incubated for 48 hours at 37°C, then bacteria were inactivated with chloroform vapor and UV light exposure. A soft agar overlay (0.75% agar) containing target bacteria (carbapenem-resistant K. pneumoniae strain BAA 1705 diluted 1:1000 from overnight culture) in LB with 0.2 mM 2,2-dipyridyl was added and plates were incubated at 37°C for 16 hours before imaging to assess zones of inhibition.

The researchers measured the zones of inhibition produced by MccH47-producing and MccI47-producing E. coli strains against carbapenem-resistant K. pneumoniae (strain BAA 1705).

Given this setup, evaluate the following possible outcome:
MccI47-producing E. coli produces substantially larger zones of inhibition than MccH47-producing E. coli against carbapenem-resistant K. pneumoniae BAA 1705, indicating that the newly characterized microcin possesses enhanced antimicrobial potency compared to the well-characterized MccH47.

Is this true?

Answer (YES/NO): NO